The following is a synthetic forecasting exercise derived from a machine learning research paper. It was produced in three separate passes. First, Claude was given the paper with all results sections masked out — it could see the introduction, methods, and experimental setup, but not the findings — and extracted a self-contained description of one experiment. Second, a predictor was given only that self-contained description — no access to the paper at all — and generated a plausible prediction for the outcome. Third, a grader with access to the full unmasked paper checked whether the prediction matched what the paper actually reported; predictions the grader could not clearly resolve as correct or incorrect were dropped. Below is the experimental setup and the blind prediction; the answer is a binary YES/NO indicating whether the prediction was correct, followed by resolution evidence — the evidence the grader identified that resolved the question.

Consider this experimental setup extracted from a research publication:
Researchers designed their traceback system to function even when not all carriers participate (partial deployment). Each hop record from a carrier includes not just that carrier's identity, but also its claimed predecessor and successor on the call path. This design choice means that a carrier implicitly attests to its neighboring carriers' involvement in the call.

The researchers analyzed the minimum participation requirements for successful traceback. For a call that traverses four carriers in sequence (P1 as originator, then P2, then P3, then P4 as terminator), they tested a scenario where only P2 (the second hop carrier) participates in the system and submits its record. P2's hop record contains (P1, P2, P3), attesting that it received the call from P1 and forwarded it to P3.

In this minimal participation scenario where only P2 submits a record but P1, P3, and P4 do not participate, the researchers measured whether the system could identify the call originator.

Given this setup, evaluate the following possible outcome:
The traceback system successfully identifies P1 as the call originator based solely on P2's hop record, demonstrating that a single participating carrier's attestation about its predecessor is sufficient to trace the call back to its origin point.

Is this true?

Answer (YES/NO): YES